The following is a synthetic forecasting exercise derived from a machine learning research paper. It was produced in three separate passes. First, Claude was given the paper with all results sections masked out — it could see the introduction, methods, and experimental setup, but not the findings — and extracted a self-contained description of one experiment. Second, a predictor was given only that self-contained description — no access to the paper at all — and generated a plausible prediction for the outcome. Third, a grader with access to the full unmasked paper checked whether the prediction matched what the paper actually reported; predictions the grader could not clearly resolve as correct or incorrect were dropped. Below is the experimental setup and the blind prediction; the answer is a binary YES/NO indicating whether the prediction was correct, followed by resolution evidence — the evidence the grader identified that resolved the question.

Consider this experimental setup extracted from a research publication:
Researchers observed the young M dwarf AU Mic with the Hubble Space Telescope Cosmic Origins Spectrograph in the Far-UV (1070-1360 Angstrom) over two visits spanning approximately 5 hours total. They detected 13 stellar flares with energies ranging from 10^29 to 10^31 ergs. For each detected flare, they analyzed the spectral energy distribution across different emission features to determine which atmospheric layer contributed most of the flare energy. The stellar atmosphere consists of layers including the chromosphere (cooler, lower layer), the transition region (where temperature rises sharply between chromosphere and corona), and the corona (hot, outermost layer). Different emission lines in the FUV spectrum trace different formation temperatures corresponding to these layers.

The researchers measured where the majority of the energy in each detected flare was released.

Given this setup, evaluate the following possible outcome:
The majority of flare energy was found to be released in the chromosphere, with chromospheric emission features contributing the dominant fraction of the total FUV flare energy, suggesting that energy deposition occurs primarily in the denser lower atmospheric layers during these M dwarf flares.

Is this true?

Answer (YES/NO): NO